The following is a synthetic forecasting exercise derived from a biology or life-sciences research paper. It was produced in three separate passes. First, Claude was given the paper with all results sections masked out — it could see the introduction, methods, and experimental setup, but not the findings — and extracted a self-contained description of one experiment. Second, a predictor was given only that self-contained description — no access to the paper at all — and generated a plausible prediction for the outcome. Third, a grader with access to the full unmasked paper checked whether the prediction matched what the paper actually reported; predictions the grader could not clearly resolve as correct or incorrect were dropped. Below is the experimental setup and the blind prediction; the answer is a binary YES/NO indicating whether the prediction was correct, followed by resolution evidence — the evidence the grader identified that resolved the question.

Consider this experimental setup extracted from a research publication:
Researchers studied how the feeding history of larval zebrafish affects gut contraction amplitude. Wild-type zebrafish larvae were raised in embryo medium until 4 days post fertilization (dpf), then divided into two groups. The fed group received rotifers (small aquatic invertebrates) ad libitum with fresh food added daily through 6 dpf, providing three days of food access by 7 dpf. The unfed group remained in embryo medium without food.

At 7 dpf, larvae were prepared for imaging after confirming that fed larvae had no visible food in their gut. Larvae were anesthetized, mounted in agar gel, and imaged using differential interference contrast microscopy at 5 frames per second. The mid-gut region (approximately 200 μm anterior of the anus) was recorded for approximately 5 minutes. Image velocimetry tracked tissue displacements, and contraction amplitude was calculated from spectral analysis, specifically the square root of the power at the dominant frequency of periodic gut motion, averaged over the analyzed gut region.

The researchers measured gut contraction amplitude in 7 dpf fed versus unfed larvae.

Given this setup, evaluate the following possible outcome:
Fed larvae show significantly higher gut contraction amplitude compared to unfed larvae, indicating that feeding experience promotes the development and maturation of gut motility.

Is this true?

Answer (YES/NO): YES